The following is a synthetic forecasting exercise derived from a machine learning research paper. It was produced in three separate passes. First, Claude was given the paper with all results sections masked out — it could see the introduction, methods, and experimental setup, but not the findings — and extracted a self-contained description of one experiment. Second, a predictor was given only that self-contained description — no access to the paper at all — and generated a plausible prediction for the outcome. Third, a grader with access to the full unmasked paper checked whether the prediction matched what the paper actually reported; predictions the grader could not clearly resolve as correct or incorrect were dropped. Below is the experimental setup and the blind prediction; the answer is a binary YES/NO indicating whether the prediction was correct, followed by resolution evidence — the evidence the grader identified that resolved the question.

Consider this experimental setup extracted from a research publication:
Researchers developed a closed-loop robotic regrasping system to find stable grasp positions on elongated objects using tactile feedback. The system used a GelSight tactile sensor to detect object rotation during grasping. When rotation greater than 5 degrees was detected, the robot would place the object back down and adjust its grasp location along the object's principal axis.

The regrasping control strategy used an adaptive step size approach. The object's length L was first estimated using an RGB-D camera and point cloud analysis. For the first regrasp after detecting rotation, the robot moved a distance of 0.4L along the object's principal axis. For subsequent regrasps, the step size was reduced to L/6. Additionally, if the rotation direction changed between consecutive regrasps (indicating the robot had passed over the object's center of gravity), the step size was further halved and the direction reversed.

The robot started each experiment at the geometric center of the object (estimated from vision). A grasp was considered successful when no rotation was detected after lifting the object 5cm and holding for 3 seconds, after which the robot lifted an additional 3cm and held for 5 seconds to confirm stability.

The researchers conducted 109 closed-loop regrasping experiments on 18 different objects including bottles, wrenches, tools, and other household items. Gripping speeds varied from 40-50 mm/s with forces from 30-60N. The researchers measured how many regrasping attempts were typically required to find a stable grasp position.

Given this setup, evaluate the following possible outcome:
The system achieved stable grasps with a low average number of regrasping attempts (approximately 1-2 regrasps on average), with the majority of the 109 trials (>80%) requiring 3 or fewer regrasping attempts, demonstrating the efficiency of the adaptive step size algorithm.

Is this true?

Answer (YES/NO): YES